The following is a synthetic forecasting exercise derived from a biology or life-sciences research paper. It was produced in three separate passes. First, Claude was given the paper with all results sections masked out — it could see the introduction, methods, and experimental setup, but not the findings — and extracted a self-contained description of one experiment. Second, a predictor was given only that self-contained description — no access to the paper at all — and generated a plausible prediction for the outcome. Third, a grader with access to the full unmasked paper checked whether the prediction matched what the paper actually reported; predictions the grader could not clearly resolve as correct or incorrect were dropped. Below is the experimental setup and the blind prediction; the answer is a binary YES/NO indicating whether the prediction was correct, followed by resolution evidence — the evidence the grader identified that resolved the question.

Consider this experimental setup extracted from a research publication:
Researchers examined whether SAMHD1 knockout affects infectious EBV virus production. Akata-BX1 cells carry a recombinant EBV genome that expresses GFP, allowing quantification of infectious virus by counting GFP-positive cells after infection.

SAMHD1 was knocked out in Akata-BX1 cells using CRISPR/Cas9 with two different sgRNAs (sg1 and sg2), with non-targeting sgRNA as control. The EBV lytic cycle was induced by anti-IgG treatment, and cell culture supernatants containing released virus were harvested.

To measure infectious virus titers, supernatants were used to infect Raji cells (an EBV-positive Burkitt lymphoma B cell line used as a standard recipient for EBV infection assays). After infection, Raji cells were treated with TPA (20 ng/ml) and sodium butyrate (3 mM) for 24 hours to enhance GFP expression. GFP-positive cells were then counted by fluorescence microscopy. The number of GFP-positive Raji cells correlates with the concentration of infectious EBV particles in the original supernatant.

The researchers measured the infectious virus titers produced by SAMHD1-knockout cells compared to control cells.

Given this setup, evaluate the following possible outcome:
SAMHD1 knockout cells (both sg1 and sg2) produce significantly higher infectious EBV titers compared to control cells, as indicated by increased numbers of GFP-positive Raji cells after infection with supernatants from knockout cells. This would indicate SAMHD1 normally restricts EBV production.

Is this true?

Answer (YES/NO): YES